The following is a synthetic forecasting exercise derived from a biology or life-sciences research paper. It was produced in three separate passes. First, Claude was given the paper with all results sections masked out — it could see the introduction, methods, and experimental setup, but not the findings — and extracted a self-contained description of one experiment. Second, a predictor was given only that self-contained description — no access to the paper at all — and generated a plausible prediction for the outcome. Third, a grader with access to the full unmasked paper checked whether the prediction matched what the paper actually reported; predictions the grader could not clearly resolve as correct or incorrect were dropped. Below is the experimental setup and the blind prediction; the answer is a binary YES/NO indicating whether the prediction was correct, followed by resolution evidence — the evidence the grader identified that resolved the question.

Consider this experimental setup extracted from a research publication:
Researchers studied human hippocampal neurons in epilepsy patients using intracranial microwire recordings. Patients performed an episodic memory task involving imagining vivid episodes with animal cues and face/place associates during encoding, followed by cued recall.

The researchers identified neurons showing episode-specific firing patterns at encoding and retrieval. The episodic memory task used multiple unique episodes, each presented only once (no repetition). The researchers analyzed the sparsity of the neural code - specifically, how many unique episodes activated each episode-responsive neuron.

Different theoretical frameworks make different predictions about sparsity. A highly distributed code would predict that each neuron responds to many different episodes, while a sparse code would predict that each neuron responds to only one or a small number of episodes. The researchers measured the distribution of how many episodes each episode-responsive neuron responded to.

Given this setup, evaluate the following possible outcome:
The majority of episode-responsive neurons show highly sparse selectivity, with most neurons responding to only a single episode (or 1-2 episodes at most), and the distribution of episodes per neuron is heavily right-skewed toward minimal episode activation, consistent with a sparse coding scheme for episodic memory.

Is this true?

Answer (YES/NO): YES